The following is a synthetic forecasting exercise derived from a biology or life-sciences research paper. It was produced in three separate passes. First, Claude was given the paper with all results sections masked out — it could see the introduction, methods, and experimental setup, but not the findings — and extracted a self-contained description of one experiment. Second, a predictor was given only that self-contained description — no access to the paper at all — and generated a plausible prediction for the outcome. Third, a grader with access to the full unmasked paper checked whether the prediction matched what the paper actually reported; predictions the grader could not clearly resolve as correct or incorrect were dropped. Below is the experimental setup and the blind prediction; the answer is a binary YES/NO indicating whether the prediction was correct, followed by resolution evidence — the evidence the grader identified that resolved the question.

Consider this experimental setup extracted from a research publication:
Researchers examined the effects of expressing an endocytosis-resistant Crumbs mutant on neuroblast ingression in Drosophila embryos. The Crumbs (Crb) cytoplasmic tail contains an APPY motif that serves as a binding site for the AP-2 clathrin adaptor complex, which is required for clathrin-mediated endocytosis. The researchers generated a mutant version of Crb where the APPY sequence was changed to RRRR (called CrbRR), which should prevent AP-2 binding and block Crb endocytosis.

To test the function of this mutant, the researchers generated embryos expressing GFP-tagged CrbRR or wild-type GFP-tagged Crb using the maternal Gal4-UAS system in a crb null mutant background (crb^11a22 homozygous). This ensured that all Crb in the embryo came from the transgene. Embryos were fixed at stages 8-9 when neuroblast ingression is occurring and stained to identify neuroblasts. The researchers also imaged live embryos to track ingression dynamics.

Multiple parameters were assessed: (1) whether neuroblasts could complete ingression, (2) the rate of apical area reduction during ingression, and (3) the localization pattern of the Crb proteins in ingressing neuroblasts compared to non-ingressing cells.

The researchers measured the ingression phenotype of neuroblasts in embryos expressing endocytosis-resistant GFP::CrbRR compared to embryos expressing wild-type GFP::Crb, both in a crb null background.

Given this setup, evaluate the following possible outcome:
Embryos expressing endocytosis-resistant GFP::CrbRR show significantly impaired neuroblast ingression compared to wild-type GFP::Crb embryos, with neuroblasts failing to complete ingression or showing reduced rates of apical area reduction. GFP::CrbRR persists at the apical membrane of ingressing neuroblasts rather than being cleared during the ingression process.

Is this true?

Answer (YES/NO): YES